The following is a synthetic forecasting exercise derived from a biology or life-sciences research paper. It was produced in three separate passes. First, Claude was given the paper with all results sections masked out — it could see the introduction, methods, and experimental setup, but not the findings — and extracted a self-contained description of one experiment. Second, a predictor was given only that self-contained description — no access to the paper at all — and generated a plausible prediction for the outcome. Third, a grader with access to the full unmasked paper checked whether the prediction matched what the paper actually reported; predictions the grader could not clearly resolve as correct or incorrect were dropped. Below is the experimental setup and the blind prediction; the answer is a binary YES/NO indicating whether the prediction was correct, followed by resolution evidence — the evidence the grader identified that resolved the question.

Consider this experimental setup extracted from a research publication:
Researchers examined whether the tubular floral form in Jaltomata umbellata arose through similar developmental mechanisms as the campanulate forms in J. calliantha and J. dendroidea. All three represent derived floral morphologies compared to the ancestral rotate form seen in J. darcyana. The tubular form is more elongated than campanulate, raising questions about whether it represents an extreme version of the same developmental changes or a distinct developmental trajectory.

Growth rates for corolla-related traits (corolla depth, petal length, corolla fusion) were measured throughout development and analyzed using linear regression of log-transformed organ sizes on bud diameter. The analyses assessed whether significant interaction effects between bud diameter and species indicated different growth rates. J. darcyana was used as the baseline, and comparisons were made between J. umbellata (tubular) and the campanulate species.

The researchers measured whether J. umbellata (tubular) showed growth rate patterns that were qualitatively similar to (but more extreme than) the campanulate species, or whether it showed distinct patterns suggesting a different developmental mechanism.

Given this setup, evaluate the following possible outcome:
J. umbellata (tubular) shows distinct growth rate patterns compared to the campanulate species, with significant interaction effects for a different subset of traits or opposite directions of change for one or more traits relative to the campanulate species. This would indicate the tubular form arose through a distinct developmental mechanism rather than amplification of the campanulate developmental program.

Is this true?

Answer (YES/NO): NO